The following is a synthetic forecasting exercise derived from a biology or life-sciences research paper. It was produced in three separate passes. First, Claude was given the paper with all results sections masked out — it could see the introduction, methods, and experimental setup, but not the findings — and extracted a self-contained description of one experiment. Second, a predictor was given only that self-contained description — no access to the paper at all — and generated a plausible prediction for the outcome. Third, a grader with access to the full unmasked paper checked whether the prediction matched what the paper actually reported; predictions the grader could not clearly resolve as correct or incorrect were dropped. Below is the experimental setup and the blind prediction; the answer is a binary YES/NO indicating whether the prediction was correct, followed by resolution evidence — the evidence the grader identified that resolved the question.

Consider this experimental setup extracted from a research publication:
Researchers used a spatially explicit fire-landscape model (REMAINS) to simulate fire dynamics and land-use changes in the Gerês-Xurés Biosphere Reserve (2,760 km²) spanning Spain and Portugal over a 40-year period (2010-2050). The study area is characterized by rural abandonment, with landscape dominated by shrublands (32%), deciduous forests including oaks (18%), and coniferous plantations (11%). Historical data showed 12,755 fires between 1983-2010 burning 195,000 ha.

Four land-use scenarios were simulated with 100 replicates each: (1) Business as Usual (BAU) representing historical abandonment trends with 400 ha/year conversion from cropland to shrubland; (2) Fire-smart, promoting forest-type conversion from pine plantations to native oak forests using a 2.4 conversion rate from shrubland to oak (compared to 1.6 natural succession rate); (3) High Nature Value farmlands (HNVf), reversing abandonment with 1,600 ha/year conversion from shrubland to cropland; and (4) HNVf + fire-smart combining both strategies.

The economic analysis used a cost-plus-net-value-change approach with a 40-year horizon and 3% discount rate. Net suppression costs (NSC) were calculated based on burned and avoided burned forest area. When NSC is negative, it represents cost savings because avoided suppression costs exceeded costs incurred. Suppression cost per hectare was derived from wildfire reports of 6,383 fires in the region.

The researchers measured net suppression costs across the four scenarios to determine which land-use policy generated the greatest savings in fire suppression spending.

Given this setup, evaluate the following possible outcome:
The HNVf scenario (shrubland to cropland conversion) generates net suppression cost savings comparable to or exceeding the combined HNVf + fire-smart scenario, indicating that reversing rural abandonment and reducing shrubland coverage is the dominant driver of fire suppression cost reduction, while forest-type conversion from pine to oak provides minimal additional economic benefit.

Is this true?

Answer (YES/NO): YES